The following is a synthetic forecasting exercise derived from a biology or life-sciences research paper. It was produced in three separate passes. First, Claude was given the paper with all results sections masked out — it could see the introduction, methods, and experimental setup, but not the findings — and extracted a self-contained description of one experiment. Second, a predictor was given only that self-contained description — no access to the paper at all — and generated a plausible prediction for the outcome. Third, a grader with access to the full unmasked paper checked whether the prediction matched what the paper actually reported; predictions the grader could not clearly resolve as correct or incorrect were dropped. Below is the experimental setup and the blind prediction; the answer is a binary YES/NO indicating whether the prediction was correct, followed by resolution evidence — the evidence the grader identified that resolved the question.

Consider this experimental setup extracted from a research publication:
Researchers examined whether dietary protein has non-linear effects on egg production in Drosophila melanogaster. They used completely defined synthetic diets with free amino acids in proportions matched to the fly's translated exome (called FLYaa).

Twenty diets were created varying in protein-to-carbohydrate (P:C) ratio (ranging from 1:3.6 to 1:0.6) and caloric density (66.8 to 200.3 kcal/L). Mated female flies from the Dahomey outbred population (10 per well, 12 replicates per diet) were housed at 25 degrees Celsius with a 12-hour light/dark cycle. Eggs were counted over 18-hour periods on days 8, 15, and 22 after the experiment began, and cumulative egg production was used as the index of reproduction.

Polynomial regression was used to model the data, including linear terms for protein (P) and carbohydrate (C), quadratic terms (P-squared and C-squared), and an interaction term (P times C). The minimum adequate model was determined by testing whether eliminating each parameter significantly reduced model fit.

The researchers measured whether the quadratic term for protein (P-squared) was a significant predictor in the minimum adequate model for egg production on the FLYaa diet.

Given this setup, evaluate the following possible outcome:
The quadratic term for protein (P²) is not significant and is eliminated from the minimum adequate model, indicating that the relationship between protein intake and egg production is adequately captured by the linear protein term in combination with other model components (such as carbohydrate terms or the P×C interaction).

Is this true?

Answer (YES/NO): NO